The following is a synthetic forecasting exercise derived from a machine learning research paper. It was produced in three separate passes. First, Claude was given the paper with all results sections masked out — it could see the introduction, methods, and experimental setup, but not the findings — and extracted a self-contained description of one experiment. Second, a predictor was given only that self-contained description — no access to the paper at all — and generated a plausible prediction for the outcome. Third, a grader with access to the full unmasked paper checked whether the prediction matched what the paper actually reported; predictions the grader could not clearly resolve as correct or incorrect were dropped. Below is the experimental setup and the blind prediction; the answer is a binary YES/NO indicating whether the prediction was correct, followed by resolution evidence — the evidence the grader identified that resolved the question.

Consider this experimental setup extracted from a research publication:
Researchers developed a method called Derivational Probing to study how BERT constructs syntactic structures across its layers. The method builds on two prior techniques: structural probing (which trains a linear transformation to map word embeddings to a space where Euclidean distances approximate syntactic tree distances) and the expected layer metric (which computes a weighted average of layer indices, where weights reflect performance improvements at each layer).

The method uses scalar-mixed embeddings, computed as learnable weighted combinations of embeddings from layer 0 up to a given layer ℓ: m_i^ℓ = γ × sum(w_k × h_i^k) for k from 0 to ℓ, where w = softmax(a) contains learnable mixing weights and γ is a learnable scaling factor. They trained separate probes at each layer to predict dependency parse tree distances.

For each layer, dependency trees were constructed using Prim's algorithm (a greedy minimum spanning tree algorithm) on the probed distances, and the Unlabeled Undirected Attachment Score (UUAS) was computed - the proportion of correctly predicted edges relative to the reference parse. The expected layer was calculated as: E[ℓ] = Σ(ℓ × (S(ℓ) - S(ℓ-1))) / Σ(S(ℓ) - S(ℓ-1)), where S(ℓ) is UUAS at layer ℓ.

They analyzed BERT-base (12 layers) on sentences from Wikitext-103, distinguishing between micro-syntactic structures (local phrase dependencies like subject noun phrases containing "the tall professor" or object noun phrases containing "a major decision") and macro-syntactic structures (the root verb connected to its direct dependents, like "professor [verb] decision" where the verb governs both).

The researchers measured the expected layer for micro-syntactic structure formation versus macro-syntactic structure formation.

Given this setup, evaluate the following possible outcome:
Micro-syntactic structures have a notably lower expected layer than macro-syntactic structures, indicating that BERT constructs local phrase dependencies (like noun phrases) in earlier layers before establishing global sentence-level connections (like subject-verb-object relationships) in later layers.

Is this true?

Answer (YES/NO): YES